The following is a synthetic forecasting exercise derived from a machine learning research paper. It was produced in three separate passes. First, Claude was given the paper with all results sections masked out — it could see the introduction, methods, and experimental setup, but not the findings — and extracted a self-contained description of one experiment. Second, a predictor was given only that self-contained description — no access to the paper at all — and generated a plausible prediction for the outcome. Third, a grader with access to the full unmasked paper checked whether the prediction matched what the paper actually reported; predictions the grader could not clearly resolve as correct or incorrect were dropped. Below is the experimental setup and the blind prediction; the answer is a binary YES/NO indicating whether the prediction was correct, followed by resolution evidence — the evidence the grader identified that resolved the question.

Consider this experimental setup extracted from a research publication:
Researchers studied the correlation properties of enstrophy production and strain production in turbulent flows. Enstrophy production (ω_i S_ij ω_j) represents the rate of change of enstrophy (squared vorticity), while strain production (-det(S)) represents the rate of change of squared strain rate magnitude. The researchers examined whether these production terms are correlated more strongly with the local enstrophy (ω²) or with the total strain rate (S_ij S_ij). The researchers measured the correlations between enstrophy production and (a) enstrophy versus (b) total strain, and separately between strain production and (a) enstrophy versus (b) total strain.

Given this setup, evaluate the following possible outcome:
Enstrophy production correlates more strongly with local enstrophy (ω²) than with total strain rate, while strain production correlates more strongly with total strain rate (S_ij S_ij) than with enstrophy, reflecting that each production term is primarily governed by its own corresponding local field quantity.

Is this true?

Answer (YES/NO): NO